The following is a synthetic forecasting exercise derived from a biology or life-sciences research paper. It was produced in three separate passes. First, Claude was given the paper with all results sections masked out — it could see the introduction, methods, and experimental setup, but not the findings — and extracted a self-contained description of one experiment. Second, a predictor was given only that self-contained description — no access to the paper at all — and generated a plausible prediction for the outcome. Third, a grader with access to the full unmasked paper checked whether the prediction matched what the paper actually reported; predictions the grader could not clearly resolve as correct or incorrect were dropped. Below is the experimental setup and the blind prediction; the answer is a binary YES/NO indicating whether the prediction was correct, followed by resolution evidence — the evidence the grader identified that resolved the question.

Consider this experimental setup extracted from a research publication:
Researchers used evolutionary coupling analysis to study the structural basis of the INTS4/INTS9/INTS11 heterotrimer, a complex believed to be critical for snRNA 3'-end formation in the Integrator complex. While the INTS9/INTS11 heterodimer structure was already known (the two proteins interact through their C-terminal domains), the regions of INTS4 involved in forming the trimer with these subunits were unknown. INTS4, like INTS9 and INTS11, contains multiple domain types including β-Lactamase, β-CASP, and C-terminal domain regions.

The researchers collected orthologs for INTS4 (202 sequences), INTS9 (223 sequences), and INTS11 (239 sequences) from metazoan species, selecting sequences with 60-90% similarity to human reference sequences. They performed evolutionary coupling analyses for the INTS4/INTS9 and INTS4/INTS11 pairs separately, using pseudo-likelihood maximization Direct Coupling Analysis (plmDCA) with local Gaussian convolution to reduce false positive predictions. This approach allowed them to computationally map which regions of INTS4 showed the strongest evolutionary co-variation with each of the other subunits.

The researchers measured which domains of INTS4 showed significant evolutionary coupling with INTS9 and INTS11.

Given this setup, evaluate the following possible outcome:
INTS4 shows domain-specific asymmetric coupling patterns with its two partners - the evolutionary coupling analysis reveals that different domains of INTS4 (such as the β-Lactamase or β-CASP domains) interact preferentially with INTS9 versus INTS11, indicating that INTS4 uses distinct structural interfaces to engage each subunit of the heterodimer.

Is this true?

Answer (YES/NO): NO